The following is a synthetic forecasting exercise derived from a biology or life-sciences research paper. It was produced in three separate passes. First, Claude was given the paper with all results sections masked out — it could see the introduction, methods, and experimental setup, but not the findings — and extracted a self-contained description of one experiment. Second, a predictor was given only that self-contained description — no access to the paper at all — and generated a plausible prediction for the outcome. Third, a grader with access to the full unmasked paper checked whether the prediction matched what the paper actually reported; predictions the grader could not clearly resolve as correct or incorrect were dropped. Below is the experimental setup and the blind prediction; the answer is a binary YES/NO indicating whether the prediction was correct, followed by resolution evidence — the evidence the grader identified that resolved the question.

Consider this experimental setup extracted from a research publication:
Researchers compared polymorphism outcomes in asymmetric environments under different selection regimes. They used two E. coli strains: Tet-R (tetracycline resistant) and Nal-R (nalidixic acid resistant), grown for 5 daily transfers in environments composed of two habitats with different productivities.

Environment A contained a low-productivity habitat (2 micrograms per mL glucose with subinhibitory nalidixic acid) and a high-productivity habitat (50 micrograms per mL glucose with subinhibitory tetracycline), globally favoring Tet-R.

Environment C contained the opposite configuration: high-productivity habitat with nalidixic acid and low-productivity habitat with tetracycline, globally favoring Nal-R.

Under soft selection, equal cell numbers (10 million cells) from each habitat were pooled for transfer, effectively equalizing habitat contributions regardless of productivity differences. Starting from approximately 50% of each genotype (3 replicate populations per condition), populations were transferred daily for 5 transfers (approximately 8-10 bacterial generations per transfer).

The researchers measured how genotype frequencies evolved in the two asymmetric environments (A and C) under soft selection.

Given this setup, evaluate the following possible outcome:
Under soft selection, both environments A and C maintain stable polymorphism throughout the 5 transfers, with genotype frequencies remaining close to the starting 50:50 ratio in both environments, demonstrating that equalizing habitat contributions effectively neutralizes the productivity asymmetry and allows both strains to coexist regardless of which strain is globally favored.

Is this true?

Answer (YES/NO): NO